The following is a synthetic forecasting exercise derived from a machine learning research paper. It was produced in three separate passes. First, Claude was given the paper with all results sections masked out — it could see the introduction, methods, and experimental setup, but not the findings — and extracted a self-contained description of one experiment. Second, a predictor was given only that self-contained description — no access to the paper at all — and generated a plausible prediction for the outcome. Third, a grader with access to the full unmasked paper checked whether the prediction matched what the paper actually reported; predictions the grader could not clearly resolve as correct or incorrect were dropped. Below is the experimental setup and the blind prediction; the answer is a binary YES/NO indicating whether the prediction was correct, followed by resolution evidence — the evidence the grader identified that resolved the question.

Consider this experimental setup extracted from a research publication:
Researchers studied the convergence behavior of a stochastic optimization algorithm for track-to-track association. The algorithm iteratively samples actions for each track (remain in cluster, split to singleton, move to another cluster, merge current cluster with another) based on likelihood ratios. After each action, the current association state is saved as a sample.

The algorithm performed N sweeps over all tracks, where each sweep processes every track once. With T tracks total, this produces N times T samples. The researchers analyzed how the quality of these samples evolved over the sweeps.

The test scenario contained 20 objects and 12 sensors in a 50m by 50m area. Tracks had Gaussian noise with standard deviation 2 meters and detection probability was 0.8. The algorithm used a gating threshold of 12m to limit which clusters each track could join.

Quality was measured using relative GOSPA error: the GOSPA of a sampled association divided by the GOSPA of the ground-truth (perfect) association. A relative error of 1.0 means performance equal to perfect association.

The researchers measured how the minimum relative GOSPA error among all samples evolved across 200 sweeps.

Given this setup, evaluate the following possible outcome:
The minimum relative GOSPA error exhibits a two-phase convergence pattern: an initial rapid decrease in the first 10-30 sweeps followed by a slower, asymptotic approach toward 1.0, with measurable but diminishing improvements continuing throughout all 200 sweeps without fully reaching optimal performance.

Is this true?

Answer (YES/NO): NO